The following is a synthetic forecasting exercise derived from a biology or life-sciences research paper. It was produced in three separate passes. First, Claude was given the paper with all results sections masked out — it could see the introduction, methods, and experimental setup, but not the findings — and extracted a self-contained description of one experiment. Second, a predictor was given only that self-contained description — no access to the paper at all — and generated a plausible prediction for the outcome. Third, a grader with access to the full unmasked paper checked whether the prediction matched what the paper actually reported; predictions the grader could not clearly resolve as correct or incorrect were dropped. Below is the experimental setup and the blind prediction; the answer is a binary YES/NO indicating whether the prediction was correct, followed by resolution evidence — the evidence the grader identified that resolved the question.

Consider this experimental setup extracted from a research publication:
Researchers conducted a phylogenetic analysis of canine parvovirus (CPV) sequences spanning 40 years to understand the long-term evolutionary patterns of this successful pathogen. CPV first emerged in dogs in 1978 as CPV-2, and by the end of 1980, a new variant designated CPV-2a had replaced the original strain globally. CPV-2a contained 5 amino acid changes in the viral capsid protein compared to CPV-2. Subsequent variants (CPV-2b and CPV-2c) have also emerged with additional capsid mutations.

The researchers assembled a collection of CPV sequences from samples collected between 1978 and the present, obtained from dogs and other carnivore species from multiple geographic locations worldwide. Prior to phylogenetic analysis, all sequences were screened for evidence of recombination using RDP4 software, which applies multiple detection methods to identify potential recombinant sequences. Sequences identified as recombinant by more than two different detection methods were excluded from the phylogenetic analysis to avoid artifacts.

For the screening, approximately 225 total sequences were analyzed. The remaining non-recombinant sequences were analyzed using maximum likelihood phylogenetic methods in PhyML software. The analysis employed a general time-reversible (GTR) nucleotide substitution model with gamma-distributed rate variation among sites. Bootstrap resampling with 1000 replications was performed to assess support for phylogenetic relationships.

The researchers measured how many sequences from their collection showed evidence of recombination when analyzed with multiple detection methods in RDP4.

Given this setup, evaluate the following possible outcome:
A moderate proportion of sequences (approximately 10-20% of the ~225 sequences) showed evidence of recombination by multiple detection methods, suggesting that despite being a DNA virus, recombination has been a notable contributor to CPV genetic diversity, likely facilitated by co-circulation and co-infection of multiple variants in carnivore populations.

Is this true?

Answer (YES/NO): NO